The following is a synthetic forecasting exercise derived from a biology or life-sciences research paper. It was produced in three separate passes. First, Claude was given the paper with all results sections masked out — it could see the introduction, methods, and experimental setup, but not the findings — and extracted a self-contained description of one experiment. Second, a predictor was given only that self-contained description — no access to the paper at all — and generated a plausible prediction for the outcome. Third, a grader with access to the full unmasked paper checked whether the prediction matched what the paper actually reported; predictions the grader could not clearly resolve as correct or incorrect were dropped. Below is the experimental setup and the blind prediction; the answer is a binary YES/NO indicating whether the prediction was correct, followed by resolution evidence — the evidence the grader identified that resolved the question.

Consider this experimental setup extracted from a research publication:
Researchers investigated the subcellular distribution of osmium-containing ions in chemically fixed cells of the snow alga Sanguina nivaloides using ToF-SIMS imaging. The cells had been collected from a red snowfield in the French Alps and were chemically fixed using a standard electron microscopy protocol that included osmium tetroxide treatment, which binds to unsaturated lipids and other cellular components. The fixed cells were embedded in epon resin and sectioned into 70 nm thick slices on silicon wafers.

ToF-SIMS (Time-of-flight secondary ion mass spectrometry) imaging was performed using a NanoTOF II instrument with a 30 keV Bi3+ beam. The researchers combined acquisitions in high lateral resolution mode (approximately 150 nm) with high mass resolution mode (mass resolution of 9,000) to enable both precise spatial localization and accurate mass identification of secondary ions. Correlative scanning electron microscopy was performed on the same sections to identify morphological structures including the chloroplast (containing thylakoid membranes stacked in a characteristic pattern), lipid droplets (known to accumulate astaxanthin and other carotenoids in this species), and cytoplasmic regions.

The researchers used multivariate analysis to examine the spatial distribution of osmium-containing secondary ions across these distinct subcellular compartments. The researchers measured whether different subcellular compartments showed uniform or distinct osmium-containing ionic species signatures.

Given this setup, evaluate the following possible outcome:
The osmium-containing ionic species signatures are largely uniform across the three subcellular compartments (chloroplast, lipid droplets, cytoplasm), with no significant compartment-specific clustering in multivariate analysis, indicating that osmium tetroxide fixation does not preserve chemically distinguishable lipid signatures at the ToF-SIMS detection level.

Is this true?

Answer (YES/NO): NO